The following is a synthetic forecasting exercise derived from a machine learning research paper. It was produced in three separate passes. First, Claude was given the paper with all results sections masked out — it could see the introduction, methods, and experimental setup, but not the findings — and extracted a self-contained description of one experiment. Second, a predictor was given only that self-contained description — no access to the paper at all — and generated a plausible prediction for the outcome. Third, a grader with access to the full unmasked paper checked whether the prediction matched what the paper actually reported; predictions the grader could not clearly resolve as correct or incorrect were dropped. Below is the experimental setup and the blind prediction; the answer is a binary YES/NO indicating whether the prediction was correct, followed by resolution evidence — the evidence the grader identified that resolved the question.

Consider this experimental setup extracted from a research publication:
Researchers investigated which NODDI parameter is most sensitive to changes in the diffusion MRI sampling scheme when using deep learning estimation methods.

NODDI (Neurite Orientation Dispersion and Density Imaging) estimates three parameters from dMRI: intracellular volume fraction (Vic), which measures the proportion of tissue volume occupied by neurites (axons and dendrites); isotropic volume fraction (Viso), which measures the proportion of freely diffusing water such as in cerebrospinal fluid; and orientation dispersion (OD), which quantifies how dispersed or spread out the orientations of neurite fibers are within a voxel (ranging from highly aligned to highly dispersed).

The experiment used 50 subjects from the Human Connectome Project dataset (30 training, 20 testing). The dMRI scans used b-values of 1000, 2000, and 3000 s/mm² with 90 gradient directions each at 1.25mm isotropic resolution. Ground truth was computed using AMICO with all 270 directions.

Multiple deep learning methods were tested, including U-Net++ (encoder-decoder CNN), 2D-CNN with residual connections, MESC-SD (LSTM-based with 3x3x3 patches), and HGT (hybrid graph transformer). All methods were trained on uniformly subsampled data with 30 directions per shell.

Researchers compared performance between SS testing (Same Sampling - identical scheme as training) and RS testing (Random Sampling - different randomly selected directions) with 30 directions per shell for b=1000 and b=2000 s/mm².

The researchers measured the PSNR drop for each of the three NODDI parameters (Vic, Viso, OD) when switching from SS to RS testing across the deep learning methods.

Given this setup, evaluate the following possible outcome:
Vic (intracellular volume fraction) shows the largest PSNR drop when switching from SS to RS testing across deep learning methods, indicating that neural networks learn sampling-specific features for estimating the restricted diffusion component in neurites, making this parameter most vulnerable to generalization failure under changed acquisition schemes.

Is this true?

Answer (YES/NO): NO